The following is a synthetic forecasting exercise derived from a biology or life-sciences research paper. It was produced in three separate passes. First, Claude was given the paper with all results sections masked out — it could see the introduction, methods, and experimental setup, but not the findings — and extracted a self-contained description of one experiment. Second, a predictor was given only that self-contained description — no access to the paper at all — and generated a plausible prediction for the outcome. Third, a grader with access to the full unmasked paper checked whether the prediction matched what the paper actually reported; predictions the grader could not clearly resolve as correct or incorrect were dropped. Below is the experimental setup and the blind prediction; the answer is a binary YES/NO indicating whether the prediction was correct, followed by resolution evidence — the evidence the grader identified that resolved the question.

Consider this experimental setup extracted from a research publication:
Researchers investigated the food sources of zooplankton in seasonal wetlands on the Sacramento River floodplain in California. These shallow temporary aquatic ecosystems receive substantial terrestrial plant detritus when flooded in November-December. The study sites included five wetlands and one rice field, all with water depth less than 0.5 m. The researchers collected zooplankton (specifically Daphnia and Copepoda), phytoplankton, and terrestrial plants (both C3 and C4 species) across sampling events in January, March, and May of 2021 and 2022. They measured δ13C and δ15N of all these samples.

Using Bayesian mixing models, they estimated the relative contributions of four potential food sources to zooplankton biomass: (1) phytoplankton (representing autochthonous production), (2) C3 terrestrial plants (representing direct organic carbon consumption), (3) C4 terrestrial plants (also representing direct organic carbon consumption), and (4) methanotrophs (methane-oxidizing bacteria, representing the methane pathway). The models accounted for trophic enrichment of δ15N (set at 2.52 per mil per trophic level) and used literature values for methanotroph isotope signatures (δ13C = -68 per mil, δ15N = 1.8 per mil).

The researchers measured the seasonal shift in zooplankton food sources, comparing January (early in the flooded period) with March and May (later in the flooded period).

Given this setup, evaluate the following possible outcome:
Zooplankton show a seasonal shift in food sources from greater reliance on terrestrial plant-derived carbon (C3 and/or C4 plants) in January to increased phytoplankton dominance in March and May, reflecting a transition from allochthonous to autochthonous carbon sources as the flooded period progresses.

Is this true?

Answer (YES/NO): YES